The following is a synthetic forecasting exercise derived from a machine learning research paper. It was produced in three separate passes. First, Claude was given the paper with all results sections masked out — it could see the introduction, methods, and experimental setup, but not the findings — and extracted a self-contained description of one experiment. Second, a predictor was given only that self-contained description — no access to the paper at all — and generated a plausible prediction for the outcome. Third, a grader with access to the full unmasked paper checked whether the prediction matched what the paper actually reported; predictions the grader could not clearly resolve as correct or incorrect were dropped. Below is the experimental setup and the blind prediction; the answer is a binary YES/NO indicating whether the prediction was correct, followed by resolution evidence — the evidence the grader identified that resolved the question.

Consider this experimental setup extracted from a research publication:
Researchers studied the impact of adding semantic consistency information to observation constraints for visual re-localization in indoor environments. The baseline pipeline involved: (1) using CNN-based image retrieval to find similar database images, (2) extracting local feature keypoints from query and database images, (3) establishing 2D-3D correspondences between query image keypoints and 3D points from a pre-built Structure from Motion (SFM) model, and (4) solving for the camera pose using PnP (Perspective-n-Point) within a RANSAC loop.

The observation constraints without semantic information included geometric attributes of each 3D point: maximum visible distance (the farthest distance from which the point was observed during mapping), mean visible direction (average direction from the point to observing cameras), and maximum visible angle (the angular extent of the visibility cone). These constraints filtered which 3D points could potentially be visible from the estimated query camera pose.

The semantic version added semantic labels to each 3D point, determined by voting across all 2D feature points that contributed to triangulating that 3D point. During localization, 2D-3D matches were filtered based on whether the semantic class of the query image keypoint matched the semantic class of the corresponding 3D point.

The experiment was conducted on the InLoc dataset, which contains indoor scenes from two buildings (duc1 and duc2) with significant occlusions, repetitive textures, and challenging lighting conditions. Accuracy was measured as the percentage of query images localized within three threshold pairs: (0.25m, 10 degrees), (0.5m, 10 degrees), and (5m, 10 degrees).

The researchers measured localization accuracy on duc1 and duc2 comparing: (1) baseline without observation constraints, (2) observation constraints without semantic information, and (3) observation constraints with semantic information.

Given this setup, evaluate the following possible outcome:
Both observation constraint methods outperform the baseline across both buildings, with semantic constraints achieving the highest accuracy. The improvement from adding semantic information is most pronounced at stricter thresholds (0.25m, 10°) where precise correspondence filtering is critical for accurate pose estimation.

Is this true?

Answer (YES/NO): NO